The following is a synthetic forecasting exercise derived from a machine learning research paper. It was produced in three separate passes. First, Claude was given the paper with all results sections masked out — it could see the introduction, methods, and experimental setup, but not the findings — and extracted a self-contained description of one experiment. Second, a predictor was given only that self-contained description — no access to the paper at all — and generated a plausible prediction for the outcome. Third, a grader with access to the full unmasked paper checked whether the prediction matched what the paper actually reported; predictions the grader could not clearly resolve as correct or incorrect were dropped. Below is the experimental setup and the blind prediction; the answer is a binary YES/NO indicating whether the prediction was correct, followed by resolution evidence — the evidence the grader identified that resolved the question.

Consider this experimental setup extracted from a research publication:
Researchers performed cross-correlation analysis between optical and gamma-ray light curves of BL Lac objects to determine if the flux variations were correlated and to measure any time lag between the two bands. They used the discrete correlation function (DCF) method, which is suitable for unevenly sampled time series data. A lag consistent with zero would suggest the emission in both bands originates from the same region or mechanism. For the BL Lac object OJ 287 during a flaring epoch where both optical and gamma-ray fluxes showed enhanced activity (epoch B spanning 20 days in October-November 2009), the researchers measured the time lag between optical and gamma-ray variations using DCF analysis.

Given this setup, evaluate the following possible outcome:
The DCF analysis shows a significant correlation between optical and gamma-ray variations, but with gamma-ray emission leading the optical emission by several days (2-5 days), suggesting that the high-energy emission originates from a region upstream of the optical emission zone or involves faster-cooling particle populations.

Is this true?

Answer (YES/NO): NO